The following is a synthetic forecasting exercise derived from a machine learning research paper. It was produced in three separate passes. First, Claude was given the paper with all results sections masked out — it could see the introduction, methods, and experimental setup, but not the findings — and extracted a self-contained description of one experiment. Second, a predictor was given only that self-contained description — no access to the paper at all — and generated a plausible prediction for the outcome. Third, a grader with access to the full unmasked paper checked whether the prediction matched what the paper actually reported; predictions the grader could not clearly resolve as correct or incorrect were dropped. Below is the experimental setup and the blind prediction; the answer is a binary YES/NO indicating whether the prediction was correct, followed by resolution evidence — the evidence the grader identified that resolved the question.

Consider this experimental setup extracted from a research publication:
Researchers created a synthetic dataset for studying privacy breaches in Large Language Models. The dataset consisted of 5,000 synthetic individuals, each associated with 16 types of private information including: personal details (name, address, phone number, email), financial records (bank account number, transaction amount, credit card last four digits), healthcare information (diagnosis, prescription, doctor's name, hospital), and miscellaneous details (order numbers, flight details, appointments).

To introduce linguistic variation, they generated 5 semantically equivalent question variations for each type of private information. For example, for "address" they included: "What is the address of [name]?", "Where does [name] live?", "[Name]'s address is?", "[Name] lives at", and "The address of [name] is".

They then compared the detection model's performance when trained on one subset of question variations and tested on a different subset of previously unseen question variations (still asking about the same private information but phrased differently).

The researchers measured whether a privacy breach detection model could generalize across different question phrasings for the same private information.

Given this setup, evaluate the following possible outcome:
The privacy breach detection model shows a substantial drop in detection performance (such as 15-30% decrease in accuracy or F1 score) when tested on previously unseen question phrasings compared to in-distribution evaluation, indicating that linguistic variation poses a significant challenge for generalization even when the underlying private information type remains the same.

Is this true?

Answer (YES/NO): NO